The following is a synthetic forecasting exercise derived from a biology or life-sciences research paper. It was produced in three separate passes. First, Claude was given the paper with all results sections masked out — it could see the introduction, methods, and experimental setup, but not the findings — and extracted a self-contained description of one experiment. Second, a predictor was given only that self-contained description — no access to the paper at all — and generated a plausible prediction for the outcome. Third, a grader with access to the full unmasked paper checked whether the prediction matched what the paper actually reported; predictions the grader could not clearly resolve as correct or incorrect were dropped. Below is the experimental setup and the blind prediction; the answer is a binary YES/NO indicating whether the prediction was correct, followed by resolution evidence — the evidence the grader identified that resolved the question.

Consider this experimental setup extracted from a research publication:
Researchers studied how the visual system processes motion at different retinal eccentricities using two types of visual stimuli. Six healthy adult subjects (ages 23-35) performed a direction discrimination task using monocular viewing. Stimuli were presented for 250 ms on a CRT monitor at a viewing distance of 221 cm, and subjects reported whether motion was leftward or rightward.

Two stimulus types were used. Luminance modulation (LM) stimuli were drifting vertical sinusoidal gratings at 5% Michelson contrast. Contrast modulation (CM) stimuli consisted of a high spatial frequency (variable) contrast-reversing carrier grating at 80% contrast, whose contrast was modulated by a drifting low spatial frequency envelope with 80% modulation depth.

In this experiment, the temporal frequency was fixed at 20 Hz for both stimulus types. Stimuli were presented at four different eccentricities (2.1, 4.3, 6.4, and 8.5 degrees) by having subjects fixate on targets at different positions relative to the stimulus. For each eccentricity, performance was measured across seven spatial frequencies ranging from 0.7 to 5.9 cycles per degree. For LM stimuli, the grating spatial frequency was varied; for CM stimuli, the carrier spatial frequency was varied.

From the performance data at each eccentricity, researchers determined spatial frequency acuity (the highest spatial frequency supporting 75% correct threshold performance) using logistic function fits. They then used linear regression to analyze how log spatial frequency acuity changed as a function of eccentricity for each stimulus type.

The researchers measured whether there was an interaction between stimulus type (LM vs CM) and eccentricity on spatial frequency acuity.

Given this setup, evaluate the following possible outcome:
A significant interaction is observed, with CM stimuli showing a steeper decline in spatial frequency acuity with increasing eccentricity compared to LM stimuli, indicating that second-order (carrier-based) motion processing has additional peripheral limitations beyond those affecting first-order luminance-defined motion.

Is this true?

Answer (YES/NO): NO